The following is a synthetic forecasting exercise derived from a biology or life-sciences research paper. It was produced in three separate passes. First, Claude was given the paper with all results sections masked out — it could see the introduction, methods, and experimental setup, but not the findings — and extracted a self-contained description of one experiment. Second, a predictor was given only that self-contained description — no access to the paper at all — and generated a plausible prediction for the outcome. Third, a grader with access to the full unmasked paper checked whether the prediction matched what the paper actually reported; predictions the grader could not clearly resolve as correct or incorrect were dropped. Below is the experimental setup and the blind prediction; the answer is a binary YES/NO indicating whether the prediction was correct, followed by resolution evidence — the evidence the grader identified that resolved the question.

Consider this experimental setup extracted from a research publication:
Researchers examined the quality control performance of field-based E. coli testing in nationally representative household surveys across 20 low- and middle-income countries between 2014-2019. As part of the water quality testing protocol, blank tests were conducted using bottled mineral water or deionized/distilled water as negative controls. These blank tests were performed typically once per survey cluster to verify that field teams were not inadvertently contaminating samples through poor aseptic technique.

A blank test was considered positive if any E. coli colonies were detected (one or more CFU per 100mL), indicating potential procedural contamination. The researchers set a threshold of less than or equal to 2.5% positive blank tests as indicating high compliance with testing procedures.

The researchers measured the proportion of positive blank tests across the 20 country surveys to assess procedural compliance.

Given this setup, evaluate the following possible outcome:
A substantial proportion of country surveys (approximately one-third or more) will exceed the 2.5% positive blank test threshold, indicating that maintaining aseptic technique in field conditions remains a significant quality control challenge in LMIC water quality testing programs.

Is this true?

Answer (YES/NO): NO